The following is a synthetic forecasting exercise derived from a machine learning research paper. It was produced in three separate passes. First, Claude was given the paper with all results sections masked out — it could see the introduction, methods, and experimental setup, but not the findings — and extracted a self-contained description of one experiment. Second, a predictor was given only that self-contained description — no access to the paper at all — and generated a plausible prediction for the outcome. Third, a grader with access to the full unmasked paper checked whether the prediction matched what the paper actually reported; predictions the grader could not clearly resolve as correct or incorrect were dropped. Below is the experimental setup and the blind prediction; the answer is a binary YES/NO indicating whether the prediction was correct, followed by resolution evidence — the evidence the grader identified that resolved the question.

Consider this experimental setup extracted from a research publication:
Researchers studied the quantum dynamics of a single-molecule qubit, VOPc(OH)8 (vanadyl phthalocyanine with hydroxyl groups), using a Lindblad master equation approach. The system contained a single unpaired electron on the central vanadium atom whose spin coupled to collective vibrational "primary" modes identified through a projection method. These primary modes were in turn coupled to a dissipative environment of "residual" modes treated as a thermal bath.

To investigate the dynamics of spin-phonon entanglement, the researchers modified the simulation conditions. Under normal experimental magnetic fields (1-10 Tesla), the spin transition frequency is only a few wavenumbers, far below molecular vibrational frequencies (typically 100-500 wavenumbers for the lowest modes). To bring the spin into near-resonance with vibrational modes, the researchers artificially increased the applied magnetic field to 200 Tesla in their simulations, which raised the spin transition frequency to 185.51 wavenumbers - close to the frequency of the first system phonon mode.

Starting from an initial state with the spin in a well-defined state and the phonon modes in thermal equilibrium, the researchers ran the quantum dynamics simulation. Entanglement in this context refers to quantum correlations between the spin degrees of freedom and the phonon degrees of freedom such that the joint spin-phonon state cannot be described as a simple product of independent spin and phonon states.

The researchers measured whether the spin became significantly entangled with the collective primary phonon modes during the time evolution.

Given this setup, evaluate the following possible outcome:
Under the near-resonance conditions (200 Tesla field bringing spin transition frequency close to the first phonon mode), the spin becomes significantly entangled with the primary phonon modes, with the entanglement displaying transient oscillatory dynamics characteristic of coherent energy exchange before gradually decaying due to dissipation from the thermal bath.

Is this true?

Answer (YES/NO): YES